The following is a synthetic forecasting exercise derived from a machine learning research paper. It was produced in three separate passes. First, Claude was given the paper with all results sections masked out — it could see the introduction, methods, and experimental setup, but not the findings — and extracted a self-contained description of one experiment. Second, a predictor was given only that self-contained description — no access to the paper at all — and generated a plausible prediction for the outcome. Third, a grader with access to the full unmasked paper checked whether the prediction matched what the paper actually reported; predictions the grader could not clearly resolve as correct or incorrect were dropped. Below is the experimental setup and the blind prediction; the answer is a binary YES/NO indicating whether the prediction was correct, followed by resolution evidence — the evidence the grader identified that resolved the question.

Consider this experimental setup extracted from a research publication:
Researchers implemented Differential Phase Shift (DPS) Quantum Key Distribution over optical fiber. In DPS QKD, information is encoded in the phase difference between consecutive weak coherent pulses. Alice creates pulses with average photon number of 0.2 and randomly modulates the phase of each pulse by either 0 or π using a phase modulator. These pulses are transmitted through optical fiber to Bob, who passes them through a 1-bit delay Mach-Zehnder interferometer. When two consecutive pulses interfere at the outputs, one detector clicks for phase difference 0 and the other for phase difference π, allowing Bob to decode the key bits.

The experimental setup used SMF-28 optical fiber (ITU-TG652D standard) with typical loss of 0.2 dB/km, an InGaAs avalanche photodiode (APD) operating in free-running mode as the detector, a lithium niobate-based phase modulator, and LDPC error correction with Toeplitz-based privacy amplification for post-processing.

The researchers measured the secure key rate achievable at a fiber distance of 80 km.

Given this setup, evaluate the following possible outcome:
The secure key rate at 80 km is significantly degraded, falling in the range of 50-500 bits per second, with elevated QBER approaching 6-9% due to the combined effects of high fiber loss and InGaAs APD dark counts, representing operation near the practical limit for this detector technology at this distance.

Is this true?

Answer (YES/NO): NO